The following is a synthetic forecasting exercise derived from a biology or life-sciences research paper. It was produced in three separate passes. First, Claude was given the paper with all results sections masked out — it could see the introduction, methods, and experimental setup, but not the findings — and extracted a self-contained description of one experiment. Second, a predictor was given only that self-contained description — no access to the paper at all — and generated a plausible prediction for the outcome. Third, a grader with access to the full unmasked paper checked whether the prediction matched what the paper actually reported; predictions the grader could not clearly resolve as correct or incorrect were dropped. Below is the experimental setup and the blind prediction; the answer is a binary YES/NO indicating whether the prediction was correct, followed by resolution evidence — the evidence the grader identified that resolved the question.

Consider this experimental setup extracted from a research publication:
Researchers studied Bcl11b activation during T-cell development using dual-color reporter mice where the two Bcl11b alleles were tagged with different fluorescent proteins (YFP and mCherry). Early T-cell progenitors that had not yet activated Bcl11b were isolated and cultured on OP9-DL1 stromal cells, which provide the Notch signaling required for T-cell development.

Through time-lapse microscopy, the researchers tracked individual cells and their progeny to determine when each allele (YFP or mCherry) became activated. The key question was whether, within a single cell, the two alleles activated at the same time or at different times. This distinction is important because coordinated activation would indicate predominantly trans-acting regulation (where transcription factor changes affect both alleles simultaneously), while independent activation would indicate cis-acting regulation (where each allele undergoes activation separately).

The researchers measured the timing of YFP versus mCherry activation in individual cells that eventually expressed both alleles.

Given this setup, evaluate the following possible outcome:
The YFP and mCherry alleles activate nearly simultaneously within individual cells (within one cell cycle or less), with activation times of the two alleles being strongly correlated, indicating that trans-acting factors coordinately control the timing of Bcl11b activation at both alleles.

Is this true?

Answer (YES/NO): NO